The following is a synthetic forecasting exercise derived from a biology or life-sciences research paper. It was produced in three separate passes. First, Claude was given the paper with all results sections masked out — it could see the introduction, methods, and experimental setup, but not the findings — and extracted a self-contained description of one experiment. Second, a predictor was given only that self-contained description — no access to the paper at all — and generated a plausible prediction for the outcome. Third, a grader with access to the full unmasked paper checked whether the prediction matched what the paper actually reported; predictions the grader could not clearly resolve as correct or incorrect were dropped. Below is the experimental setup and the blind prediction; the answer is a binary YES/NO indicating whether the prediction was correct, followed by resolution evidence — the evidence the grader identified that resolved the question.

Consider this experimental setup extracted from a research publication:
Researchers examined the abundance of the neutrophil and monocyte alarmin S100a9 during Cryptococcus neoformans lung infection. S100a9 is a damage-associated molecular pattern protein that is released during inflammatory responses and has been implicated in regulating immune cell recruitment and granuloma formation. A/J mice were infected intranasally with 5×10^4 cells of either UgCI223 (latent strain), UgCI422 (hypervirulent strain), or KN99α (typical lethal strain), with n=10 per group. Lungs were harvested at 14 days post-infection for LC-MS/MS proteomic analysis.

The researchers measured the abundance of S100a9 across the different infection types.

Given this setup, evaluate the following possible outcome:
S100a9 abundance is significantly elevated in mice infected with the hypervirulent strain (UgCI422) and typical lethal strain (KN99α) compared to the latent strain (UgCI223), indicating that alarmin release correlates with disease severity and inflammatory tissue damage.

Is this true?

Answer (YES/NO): YES